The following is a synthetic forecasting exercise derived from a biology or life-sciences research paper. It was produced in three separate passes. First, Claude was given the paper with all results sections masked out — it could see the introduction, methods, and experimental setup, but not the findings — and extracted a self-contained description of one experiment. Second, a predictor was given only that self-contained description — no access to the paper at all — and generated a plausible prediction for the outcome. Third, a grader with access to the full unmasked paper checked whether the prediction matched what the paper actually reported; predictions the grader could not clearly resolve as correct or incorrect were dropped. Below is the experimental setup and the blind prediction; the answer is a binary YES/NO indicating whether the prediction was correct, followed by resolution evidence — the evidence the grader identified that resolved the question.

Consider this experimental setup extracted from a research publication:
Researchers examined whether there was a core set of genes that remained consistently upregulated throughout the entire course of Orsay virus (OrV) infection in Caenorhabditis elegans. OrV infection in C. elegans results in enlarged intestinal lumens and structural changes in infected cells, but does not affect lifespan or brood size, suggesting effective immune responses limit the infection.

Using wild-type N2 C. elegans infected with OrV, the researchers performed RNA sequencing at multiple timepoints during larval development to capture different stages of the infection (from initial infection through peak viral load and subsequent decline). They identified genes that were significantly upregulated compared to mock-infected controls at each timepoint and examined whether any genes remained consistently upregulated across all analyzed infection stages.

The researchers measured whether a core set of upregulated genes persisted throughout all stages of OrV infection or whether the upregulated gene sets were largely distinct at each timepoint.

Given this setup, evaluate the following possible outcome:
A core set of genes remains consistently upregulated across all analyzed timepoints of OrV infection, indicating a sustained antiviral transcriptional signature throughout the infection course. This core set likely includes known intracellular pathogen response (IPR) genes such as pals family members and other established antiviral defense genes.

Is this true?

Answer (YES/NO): YES